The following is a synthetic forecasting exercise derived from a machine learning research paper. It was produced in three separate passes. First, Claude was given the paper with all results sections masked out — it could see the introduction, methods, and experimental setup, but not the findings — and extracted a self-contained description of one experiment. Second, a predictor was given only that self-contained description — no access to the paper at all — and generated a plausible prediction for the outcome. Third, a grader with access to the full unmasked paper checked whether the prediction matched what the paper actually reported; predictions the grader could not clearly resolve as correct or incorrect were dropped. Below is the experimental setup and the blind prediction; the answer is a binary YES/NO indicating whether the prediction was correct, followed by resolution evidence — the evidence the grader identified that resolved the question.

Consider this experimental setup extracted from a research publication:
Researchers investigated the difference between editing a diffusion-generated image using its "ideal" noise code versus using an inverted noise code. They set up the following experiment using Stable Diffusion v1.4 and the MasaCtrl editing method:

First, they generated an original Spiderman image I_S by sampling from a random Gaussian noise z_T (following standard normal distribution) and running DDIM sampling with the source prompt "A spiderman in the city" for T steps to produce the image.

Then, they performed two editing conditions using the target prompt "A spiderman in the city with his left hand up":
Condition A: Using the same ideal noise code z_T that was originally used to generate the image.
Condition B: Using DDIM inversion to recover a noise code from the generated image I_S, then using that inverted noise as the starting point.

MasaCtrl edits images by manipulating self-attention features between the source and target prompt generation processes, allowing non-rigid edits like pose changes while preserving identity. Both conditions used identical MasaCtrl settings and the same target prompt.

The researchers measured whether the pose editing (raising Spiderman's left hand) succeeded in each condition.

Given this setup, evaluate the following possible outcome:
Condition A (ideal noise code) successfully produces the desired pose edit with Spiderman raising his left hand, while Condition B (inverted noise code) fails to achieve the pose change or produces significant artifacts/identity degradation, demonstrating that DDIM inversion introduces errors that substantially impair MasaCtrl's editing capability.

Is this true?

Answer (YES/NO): YES